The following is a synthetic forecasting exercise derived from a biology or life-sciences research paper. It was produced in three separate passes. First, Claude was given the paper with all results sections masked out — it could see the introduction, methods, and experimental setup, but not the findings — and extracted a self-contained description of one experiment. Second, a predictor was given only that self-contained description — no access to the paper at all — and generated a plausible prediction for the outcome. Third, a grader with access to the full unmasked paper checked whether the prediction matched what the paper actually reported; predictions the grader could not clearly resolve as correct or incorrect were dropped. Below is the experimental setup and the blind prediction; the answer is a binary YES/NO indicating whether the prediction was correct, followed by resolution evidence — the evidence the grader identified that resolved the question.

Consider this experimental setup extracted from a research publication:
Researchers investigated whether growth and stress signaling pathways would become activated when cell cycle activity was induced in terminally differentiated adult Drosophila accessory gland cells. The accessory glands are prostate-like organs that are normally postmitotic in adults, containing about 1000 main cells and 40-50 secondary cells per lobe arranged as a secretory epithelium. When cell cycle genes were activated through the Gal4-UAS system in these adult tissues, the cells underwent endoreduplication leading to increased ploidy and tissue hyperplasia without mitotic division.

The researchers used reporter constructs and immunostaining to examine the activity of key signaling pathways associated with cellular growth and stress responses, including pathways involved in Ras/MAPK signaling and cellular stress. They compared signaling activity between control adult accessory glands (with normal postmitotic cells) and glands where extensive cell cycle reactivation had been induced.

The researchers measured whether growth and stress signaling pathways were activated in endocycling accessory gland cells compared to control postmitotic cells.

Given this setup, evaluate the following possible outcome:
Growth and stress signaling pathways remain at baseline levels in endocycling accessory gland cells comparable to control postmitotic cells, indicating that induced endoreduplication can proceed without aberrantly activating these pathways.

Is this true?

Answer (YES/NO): NO